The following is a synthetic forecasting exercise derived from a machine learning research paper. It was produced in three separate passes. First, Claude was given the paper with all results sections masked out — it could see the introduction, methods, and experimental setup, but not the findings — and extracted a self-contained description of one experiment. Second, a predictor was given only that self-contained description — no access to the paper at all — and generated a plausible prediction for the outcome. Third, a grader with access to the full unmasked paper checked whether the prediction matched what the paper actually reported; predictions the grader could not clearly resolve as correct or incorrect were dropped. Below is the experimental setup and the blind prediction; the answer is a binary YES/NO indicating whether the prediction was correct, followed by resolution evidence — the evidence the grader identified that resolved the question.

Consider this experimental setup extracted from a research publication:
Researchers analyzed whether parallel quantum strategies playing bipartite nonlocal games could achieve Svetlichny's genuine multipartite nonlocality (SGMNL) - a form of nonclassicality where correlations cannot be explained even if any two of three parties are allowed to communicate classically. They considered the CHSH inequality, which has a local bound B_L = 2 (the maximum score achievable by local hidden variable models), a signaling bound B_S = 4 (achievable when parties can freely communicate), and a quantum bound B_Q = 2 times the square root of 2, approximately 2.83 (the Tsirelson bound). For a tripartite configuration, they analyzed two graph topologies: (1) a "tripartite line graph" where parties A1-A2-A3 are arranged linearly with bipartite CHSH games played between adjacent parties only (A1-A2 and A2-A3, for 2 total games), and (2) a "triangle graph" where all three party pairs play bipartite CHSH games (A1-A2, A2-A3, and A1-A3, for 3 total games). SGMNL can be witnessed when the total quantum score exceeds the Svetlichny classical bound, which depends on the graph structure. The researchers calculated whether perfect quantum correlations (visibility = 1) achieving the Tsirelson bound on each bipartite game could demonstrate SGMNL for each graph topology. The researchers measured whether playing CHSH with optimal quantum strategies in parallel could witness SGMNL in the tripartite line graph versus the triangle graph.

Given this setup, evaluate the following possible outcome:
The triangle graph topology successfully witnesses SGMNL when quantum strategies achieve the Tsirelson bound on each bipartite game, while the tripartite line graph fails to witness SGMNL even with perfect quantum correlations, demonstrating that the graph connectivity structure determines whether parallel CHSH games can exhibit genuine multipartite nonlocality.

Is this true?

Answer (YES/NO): YES